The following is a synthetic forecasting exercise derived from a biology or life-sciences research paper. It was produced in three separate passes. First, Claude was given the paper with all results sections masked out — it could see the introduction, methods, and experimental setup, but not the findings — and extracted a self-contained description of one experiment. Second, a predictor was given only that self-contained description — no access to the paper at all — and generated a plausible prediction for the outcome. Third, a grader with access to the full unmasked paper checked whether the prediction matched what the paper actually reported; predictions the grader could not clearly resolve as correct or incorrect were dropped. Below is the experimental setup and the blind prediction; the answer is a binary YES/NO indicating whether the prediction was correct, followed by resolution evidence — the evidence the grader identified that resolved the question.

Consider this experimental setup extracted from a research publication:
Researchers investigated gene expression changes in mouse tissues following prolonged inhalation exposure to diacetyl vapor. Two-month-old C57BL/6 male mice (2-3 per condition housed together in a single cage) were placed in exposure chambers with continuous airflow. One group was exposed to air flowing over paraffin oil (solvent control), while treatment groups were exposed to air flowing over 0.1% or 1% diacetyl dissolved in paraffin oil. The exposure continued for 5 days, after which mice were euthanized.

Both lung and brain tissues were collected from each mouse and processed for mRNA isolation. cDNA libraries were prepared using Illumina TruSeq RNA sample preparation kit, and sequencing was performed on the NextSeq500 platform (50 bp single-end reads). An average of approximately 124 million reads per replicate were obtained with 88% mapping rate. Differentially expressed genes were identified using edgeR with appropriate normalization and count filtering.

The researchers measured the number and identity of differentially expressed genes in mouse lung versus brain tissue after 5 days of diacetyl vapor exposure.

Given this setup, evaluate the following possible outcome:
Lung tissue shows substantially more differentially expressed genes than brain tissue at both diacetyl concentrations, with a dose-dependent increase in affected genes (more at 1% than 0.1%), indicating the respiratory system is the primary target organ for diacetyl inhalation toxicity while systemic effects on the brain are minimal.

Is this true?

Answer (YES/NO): NO